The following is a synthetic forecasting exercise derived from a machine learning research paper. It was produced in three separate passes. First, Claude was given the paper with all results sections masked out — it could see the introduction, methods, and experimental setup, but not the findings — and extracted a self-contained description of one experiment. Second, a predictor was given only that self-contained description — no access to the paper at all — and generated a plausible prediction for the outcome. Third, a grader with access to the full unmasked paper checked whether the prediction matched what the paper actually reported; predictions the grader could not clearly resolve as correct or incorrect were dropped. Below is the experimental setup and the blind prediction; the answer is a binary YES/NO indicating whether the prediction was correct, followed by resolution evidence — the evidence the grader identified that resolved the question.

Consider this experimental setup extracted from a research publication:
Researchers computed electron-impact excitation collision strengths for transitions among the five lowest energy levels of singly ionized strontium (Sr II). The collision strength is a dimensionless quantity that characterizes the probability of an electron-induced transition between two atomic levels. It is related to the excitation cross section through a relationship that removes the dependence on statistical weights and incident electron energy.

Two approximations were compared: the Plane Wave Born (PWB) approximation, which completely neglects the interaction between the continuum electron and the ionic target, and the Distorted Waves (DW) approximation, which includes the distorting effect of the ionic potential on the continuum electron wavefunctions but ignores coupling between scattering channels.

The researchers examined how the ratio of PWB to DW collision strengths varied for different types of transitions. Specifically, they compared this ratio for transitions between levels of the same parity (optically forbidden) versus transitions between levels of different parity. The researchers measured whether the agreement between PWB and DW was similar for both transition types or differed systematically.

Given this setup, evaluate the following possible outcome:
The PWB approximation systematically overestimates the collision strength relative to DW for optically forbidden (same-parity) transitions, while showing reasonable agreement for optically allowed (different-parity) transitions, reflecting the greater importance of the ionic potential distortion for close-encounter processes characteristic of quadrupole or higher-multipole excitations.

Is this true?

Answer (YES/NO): NO